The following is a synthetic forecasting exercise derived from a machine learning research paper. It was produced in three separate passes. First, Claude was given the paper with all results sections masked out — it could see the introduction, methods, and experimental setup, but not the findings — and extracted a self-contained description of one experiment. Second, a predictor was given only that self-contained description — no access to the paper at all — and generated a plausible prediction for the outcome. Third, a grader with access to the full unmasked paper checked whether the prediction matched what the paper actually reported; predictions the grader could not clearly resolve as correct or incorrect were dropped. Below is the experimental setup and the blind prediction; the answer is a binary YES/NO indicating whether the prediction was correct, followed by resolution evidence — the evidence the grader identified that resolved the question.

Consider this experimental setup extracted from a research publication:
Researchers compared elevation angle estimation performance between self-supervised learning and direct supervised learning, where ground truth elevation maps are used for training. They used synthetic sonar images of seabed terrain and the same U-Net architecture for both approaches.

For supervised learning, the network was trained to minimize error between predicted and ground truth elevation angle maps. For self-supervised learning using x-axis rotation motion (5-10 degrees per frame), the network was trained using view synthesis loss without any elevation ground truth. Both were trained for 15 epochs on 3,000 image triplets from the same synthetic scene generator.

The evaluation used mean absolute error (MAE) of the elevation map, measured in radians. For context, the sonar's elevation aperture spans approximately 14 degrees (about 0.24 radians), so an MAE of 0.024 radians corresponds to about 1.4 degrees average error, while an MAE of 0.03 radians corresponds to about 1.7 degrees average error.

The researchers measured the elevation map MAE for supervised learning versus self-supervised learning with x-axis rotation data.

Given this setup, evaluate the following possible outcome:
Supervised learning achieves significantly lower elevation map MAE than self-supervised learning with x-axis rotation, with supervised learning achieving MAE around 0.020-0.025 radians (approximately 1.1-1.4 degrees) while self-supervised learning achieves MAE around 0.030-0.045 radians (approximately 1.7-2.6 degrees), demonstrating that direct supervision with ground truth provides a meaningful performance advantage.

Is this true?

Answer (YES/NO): NO